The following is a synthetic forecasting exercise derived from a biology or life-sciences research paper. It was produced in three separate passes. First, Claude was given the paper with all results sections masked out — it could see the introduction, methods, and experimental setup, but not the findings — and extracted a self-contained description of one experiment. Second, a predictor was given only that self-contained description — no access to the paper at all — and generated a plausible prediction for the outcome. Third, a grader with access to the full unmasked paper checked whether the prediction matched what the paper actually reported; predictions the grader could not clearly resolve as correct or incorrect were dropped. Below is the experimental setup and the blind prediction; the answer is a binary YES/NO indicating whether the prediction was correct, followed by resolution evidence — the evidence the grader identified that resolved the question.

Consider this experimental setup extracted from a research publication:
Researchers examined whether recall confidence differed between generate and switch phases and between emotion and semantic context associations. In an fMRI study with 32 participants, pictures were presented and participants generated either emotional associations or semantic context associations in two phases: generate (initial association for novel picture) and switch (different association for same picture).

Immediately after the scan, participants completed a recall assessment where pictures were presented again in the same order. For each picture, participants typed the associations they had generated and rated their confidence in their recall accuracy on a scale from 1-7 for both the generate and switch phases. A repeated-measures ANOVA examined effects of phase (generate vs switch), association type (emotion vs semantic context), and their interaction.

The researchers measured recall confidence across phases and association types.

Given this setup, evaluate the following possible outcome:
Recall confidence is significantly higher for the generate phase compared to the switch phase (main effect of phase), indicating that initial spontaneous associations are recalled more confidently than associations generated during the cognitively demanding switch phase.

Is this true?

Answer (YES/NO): YES